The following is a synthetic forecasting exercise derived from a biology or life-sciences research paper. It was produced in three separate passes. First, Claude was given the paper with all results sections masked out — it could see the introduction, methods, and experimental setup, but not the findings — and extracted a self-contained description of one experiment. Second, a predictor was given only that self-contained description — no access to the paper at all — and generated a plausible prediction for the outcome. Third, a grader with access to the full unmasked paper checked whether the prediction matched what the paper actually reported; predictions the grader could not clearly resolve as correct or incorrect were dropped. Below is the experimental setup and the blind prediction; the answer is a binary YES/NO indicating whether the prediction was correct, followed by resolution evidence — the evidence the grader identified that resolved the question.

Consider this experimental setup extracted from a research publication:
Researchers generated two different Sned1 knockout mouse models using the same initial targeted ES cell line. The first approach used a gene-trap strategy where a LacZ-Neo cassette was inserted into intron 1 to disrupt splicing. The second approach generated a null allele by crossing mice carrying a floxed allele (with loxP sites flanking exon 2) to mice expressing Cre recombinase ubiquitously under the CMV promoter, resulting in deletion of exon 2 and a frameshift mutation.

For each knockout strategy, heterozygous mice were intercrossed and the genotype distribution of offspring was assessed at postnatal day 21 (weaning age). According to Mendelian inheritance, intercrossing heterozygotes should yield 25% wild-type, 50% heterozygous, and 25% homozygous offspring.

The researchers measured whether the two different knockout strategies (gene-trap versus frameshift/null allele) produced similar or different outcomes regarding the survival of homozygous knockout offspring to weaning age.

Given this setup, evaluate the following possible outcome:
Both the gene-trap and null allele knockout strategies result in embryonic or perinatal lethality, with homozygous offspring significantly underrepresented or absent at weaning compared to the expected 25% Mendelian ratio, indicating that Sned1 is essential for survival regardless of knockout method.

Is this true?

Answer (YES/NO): YES